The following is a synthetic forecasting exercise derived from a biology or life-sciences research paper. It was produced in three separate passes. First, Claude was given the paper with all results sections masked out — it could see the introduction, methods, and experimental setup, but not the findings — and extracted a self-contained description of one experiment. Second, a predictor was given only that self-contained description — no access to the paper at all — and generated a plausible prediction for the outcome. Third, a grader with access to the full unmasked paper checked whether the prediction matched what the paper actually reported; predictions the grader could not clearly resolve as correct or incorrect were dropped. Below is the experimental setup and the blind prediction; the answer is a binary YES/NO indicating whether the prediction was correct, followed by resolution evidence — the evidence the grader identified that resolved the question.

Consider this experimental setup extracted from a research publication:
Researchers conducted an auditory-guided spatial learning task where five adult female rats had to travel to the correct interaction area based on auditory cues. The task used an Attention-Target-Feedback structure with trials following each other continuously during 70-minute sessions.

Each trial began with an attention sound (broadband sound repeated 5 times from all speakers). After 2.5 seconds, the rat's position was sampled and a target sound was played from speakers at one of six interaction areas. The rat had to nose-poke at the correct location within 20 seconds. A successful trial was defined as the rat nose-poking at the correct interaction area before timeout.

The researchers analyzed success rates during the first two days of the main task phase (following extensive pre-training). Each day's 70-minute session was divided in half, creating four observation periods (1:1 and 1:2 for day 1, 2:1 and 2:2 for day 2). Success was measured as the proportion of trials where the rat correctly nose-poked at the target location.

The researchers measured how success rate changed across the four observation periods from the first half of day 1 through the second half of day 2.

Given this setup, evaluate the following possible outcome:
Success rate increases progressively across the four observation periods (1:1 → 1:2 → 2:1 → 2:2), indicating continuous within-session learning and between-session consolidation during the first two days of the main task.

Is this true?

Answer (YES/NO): YES